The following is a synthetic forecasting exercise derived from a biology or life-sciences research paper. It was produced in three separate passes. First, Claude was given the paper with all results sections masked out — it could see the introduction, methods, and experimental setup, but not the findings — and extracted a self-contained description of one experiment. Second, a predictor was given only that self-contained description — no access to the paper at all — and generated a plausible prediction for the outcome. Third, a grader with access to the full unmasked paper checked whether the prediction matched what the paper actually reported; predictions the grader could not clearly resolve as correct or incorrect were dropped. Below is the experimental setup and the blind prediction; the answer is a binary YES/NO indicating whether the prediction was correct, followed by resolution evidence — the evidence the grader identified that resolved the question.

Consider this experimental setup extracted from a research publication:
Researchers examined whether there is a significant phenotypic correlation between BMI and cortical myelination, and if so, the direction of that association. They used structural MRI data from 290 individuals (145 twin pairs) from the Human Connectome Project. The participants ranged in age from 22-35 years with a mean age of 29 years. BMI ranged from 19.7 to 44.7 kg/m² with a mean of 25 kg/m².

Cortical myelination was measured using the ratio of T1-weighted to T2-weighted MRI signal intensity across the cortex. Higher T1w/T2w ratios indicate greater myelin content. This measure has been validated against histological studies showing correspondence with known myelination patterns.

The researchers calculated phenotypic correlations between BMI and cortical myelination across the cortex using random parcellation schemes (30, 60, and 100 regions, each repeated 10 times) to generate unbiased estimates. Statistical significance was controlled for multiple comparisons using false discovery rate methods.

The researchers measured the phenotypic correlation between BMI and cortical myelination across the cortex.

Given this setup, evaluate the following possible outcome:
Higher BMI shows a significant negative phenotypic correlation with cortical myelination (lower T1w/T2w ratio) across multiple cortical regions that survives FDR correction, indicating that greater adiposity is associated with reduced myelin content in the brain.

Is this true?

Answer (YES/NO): NO